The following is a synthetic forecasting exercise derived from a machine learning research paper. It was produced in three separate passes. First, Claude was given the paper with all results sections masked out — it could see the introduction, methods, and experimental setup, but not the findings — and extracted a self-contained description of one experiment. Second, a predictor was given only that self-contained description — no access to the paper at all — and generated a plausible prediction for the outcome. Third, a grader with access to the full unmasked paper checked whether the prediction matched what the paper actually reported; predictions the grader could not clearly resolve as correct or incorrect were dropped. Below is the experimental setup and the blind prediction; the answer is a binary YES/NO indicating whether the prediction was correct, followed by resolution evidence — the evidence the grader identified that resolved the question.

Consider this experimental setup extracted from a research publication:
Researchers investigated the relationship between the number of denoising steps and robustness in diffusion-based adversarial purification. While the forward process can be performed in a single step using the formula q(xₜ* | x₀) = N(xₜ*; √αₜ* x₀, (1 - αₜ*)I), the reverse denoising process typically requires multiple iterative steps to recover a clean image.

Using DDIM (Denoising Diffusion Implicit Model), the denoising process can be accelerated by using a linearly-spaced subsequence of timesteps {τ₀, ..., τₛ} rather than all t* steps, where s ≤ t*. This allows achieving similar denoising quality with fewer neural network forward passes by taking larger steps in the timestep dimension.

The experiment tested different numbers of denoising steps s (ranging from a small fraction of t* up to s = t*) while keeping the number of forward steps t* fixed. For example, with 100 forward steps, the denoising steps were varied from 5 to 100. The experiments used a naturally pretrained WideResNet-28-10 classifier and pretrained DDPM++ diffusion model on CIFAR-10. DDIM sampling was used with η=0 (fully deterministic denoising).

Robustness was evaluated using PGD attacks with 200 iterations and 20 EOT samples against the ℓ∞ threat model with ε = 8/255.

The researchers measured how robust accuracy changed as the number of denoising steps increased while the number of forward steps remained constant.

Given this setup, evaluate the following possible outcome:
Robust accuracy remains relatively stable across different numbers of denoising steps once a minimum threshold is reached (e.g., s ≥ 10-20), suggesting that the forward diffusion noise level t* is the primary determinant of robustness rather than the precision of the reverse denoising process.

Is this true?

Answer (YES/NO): NO